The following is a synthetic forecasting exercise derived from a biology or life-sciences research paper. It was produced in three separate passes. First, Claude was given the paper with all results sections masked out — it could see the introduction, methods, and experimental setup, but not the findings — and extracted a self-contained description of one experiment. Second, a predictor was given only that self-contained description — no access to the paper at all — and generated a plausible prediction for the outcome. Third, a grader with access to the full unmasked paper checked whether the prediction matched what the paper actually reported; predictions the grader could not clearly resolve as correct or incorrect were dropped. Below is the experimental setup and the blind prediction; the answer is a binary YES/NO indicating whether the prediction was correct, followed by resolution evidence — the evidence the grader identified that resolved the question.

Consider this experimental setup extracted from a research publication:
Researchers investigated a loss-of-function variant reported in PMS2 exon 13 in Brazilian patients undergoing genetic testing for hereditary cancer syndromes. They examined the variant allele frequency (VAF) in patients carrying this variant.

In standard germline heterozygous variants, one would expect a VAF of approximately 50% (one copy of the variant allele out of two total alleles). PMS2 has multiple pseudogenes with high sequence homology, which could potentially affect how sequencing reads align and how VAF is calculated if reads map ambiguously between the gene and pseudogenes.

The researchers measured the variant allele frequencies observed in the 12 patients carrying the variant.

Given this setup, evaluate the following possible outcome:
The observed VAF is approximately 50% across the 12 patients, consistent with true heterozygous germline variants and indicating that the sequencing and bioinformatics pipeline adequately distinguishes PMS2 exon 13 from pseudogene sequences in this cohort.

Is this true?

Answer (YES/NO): NO